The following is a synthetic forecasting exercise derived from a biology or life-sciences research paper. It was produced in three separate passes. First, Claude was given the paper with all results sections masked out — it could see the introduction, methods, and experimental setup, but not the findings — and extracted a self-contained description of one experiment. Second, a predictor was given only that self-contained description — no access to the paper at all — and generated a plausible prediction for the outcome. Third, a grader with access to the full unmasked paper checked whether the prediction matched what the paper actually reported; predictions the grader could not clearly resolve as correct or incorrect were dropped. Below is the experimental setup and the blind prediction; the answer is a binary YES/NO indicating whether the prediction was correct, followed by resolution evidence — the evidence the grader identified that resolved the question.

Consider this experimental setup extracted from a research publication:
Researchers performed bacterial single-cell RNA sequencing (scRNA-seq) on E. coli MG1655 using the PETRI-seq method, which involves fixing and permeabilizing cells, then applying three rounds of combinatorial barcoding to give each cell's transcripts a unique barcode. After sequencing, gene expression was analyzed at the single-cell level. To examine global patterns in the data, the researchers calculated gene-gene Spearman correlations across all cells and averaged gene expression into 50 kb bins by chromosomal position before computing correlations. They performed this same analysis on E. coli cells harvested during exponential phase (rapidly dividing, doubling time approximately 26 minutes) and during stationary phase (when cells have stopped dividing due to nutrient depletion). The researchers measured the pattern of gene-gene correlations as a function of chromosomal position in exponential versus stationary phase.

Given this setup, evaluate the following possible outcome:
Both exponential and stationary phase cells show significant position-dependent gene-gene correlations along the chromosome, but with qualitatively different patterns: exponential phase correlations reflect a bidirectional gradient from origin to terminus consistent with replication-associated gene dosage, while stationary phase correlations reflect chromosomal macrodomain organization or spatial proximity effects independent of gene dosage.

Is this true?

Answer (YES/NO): NO